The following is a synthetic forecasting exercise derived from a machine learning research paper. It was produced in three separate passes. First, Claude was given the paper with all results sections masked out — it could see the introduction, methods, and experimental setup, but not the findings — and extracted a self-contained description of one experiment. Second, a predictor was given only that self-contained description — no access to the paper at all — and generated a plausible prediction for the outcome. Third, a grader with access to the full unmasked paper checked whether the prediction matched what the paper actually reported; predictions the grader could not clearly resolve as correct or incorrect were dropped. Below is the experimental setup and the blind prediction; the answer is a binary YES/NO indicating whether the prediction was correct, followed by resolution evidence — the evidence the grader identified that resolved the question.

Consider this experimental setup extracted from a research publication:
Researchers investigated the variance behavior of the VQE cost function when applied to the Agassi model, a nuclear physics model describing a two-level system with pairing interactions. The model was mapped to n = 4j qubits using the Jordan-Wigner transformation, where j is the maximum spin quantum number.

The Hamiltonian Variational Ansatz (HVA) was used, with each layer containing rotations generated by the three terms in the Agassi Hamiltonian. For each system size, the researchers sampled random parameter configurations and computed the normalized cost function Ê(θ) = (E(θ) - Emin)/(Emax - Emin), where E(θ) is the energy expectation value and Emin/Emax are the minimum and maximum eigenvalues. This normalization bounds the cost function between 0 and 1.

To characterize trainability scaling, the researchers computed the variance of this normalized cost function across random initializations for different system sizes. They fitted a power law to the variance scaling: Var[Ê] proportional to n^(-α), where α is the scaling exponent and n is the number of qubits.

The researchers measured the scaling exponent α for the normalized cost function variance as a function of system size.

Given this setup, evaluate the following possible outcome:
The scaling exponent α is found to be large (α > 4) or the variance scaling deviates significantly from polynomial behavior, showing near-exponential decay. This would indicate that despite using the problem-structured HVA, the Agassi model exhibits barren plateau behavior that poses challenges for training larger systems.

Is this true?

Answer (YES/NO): NO